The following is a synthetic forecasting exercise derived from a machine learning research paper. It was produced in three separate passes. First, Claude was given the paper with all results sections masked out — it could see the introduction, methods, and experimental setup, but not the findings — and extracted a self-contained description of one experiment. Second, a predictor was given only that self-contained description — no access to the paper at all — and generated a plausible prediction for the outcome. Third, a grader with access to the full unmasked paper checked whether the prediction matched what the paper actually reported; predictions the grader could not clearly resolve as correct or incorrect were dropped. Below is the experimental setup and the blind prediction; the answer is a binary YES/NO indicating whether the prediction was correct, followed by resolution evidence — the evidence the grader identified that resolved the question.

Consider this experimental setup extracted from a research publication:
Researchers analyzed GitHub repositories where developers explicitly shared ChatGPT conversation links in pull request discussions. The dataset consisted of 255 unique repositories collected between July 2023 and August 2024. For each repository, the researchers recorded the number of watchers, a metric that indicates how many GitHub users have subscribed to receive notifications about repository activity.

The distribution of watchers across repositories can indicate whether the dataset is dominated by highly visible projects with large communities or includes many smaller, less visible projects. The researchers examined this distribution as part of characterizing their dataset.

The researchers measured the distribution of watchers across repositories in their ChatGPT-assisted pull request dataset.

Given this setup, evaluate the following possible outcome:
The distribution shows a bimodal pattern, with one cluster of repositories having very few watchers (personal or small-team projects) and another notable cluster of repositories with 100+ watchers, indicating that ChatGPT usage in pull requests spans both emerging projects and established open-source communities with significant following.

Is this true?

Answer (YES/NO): NO